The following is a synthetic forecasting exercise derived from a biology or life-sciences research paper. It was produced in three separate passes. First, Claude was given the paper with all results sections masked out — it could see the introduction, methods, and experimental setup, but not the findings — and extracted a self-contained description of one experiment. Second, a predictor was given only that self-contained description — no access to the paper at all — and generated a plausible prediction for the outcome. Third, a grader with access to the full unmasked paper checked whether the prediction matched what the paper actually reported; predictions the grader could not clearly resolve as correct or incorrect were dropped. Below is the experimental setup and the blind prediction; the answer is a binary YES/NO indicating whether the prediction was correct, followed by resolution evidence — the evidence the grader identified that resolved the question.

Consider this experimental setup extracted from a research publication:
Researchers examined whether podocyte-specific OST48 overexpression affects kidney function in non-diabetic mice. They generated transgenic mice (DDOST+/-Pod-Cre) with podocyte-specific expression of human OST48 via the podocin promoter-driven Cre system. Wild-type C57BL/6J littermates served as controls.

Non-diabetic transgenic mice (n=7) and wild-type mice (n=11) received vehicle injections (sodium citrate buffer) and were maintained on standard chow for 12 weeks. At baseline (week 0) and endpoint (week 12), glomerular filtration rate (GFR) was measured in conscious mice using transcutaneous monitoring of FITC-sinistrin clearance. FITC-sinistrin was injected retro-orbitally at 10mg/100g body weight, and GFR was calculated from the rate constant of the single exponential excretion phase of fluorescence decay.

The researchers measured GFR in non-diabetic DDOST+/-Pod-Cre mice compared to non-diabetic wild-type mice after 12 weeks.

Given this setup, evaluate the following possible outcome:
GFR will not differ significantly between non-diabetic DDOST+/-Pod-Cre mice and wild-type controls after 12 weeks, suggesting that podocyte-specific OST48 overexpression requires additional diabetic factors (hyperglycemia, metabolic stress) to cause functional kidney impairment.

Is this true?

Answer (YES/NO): NO